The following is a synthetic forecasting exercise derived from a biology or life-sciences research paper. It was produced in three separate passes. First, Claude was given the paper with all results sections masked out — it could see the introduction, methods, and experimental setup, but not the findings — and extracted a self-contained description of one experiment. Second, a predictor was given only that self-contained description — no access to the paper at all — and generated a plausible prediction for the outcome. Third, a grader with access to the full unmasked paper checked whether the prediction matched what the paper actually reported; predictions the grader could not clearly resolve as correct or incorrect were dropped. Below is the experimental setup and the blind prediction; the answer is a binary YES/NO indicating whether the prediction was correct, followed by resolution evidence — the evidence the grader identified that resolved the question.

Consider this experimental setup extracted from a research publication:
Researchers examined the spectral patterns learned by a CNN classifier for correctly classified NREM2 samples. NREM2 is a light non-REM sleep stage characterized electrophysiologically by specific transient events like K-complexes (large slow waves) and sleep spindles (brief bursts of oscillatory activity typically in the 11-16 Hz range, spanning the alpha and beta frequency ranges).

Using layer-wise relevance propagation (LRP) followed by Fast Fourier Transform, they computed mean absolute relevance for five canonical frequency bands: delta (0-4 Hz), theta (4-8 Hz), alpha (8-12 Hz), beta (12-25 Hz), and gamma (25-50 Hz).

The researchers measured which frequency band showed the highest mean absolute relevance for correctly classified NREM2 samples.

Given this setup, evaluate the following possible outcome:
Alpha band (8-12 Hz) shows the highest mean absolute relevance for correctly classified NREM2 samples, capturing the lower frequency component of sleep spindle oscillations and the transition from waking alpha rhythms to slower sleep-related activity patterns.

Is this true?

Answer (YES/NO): NO